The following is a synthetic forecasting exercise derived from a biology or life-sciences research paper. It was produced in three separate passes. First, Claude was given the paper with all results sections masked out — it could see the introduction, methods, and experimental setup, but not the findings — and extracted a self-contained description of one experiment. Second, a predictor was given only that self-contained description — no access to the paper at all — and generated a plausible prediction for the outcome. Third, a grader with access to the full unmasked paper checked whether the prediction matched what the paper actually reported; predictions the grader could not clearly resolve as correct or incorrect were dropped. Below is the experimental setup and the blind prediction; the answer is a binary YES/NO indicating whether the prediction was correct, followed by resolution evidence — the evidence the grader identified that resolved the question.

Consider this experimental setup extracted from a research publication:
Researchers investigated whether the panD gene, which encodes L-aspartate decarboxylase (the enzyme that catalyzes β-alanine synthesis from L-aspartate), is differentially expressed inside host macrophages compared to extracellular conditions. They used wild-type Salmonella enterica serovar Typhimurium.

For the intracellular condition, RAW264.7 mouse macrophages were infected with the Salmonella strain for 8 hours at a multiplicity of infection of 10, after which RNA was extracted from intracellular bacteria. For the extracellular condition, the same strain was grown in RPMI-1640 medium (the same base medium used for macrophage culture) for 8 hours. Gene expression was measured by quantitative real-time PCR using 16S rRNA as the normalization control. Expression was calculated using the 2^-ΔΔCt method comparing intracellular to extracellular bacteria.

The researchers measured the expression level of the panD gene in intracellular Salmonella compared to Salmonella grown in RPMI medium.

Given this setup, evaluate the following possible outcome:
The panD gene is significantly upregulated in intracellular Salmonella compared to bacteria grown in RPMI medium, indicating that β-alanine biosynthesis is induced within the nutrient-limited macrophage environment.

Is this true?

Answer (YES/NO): YES